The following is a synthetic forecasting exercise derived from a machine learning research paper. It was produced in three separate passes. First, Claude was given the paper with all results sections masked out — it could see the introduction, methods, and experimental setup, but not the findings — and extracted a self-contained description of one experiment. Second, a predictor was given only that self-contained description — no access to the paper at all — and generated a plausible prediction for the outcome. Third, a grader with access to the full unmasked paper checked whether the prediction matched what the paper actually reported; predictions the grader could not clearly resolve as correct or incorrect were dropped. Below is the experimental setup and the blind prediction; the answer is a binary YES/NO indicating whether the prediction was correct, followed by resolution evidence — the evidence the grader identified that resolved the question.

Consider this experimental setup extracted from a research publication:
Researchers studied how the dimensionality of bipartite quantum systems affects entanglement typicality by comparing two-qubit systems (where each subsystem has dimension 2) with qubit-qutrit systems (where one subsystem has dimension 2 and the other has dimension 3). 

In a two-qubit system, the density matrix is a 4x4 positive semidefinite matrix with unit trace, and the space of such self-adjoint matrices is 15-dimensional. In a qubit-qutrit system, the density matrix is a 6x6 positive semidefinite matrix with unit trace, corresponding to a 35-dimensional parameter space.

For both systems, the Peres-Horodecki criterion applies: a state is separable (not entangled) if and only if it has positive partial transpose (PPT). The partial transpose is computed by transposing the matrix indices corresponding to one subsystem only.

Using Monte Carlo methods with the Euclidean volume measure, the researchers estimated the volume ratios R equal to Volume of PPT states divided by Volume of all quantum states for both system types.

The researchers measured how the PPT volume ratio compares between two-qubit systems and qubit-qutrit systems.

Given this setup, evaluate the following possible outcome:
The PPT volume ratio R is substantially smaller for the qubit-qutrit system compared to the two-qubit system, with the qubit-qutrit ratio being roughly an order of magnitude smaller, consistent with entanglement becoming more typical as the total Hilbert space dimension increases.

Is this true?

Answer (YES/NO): YES